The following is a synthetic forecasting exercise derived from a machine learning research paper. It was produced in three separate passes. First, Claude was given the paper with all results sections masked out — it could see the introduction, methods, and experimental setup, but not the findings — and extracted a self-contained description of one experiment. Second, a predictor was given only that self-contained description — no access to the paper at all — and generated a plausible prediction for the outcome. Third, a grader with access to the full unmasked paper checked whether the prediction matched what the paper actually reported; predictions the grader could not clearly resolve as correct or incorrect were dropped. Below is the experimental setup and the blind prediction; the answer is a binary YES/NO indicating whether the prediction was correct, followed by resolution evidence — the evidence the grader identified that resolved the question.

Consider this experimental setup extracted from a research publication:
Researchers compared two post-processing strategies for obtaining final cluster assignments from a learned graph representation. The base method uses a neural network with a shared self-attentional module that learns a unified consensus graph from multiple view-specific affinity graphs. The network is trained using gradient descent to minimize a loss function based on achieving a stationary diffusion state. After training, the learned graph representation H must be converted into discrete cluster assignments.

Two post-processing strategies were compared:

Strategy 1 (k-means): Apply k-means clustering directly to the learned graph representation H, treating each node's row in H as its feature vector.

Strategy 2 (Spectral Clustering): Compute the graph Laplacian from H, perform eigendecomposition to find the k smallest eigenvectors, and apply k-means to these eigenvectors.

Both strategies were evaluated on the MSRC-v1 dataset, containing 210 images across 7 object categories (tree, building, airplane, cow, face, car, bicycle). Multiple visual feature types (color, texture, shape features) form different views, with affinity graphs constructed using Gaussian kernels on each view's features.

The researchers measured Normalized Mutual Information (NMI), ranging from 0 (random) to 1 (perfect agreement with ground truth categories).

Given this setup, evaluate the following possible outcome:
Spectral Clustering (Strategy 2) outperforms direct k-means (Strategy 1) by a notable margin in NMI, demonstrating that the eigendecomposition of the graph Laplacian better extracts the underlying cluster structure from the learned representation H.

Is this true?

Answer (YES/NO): NO